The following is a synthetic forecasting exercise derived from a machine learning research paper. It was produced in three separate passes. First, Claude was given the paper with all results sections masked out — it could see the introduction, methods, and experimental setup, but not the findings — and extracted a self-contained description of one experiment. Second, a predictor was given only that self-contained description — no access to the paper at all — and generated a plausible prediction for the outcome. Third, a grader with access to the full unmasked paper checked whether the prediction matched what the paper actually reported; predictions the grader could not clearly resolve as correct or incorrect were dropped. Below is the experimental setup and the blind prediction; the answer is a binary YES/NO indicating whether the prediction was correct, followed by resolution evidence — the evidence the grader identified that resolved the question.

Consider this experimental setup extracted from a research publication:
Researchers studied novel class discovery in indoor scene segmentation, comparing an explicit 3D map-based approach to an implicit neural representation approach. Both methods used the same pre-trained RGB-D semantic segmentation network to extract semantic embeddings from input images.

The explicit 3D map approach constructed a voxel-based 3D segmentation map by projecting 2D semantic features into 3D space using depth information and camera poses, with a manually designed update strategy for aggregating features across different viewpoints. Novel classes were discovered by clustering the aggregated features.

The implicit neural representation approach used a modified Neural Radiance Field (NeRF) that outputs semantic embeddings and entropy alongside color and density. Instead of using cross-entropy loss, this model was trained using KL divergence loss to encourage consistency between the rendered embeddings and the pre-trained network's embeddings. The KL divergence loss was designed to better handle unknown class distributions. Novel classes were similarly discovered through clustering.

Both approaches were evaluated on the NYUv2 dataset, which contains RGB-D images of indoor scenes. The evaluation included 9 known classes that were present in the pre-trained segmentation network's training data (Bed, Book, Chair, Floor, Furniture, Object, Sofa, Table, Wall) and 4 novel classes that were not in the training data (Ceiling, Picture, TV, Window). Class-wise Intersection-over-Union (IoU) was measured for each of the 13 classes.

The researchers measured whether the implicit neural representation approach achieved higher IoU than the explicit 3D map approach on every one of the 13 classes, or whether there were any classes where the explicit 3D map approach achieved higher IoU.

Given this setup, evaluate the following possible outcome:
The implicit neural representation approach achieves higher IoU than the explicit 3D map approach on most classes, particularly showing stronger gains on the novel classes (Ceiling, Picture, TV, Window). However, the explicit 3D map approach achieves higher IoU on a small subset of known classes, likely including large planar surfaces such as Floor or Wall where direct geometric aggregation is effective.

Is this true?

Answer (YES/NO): NO